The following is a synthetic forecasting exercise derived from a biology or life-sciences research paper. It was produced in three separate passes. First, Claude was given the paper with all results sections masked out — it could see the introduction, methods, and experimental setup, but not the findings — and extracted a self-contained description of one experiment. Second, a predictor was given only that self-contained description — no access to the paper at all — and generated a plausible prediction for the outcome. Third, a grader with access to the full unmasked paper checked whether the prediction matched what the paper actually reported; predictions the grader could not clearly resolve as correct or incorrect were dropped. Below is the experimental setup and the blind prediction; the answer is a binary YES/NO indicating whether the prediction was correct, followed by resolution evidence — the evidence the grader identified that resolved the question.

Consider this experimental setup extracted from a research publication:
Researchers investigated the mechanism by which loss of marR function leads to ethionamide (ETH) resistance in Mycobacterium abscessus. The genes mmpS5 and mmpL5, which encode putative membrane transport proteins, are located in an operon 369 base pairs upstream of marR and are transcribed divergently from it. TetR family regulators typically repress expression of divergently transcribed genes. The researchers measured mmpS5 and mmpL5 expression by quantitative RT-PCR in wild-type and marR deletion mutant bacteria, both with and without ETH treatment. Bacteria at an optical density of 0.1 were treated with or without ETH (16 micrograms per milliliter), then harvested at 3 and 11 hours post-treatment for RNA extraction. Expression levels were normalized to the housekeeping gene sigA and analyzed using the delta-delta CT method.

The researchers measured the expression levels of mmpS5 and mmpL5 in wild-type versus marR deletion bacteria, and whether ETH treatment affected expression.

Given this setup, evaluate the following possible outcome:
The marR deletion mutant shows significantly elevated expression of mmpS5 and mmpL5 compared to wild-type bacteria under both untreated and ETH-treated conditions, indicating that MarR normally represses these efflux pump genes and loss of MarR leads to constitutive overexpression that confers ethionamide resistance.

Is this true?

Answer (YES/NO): YES